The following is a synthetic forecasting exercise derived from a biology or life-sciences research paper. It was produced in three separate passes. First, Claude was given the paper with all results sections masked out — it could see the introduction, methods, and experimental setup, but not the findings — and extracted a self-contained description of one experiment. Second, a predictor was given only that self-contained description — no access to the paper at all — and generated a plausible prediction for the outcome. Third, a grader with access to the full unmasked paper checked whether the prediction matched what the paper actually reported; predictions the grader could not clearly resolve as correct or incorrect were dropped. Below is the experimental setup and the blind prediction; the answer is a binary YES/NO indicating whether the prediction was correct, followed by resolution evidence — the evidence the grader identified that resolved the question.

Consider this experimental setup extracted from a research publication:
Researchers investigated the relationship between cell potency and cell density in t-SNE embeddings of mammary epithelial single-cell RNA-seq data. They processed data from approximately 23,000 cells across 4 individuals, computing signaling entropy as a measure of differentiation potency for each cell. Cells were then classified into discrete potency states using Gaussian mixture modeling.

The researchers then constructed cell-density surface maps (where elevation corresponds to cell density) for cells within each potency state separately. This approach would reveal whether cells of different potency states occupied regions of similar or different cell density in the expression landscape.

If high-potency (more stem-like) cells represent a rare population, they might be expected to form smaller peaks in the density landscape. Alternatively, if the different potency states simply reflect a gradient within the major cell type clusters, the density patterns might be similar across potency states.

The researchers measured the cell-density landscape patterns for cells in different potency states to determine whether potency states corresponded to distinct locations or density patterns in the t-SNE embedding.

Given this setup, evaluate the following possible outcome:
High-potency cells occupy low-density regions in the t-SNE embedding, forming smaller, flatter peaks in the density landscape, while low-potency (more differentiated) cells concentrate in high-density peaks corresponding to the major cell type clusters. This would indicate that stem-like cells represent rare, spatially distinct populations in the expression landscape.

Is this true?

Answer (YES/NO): NO